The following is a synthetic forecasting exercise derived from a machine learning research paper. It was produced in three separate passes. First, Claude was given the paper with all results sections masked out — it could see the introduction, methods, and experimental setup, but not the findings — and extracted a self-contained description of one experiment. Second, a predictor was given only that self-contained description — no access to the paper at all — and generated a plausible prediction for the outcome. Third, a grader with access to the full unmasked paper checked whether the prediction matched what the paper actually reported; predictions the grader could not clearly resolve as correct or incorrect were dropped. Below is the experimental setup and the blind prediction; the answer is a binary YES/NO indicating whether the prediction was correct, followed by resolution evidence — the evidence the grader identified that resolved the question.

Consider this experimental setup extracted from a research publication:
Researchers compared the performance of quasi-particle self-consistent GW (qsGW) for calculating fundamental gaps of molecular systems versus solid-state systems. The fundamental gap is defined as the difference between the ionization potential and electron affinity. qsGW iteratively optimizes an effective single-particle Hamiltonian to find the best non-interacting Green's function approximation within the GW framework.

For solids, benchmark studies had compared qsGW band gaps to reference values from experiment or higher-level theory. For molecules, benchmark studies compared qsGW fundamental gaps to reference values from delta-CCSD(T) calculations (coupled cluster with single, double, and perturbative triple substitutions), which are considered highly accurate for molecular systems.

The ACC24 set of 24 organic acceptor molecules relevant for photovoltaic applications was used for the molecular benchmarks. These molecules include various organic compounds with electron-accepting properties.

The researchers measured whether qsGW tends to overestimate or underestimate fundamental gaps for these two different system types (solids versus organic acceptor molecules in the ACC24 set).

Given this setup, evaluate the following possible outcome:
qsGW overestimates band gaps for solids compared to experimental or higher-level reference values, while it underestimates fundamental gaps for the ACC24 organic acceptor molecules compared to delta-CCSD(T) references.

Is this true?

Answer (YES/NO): YES